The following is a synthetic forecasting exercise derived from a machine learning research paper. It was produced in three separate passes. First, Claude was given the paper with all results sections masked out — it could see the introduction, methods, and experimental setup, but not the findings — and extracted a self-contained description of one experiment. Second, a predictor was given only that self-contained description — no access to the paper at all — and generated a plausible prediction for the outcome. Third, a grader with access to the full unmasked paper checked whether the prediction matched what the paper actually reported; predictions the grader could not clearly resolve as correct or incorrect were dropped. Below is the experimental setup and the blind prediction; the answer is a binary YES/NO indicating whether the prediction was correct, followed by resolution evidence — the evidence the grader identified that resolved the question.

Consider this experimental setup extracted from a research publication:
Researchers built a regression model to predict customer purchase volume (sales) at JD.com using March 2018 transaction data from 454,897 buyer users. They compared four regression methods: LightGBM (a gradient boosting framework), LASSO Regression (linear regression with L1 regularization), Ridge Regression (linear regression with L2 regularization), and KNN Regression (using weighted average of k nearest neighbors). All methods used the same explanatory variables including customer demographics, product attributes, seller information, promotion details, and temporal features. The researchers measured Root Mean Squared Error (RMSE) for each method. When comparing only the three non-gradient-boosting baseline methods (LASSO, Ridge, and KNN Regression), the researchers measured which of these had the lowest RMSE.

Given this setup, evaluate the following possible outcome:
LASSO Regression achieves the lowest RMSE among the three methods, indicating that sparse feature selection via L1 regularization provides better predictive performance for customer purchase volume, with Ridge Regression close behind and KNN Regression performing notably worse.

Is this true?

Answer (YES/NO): NO